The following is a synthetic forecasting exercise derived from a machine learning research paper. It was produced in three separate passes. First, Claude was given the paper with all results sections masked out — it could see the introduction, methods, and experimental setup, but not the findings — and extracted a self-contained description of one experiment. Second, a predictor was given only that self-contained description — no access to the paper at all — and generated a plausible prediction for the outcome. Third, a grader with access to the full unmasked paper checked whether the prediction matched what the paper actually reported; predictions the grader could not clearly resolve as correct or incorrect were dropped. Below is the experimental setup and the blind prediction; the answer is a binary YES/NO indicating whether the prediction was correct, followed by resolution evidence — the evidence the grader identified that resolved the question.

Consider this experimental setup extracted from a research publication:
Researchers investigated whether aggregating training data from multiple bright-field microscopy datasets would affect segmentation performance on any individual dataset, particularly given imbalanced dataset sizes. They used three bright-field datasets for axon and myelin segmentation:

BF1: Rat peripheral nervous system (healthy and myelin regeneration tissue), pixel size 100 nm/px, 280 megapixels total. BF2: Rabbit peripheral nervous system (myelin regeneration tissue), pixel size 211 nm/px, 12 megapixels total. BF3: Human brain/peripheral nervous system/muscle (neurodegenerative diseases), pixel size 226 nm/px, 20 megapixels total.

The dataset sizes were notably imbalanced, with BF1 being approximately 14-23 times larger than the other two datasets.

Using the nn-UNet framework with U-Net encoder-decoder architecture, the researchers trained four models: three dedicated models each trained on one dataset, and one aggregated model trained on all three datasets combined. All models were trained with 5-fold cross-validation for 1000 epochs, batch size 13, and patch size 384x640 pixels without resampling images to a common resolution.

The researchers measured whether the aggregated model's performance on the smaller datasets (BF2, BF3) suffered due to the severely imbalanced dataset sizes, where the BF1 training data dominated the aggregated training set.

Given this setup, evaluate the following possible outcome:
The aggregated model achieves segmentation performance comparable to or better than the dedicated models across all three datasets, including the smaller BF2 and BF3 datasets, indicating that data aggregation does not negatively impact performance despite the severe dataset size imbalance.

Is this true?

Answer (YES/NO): YES